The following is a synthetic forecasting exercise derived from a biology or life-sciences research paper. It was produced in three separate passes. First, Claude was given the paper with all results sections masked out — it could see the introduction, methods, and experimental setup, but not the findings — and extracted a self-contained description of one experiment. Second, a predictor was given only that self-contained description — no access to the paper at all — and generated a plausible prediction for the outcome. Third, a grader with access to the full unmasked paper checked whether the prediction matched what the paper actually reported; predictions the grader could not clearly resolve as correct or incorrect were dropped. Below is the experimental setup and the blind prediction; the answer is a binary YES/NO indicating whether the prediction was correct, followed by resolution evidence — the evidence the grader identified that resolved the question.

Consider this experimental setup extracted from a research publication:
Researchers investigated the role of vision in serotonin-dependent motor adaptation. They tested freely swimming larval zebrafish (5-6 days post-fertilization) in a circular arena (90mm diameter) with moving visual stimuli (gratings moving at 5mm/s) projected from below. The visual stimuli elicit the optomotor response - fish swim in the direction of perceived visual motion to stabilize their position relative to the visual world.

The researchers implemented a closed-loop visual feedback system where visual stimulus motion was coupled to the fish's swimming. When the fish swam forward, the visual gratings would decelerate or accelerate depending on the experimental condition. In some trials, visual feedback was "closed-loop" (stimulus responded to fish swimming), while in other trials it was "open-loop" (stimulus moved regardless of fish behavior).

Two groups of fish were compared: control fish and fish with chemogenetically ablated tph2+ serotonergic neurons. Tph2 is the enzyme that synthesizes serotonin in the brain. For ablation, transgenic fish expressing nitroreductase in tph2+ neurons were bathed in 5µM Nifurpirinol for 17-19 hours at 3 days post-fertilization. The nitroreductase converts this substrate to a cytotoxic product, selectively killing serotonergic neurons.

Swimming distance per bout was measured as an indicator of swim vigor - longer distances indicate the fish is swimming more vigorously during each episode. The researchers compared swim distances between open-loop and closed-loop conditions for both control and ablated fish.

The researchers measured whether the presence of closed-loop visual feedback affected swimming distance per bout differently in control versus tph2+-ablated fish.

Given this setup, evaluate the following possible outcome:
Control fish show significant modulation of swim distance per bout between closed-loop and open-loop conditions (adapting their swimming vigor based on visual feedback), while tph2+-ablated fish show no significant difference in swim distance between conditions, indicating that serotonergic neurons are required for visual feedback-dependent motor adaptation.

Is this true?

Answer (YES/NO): NO